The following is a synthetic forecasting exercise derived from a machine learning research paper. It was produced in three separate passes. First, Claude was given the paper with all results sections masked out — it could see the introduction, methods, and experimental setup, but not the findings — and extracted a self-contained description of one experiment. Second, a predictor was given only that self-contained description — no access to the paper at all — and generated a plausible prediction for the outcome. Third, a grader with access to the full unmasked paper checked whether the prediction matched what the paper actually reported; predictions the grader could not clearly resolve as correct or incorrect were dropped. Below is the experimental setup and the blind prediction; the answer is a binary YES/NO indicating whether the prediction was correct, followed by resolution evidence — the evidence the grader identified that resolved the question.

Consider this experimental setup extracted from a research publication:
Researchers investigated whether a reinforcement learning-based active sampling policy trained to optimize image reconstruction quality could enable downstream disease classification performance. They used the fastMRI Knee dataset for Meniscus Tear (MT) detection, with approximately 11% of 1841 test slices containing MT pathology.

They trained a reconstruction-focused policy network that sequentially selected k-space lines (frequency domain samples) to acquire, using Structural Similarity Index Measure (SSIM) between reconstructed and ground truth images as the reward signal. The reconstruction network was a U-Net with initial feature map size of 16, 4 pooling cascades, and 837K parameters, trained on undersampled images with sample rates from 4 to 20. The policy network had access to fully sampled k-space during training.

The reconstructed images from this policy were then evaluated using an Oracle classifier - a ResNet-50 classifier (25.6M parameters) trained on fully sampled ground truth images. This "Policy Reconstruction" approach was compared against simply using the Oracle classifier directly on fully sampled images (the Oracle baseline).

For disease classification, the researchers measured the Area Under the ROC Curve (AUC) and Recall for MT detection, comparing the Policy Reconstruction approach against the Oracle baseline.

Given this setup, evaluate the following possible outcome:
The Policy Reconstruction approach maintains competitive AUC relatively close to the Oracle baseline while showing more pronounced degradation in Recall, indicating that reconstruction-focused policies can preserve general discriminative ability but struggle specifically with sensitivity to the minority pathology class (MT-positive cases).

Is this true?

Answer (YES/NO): NO